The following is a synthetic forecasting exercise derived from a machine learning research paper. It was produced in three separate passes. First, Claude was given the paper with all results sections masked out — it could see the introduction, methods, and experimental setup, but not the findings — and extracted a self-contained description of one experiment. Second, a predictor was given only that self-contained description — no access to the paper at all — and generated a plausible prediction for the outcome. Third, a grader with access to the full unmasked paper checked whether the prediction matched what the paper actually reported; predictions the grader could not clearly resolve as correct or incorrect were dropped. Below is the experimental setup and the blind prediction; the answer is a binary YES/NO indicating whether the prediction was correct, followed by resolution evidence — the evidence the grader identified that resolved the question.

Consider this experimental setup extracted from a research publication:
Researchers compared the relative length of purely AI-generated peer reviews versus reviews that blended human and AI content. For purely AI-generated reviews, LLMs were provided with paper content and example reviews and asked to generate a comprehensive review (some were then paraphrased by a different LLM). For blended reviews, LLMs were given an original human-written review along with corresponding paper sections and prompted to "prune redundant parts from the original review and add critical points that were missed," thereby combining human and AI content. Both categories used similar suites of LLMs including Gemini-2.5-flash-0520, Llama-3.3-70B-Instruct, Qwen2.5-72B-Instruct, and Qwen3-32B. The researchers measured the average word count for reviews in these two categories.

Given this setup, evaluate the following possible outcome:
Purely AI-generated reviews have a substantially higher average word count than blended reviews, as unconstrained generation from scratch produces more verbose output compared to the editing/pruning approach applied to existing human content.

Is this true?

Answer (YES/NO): NO